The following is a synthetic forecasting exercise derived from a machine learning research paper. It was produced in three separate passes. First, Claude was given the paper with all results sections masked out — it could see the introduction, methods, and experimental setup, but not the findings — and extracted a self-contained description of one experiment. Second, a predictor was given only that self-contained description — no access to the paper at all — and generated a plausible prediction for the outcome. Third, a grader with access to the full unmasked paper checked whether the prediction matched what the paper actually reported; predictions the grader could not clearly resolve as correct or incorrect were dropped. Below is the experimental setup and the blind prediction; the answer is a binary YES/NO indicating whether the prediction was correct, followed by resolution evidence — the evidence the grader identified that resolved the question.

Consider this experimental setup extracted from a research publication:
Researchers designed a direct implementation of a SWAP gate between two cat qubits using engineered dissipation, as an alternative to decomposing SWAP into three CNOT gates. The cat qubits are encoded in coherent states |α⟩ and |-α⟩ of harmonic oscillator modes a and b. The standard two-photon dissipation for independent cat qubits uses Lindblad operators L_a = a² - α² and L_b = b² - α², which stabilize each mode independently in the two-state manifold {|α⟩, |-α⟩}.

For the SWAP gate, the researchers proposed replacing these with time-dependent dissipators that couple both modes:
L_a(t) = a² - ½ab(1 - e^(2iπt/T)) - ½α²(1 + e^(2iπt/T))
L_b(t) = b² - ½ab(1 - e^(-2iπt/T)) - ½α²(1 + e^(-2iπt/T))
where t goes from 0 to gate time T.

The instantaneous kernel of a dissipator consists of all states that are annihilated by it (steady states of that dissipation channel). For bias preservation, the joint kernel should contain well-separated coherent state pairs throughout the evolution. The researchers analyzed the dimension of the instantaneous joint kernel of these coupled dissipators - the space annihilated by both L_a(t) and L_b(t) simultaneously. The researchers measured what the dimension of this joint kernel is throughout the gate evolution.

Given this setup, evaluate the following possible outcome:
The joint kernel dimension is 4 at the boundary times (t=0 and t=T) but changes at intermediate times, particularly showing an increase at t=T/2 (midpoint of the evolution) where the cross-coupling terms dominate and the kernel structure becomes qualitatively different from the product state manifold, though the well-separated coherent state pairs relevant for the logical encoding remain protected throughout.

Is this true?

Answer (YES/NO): NO